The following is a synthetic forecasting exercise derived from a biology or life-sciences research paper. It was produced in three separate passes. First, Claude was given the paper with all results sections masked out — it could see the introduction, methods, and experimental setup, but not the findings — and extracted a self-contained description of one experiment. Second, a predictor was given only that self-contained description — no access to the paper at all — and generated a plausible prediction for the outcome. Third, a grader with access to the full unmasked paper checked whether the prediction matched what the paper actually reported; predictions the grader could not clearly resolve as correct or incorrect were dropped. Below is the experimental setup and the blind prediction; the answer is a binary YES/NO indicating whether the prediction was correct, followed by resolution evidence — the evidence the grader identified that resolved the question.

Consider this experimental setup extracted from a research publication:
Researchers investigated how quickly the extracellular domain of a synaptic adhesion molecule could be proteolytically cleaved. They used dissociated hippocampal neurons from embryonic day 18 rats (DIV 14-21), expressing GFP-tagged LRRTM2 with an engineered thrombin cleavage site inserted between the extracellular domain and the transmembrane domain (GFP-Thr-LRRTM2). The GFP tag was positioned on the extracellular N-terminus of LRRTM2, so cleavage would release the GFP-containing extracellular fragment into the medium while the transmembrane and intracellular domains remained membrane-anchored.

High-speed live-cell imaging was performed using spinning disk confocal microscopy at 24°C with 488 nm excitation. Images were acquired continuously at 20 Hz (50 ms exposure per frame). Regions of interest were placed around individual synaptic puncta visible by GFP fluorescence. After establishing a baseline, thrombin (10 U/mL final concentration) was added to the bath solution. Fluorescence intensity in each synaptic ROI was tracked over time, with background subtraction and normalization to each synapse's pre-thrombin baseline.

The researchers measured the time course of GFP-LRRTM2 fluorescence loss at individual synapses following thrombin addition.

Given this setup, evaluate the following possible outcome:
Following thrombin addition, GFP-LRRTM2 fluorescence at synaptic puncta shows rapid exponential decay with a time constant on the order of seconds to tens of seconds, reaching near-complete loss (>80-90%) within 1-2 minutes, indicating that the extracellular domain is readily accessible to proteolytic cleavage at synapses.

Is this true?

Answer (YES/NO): YES